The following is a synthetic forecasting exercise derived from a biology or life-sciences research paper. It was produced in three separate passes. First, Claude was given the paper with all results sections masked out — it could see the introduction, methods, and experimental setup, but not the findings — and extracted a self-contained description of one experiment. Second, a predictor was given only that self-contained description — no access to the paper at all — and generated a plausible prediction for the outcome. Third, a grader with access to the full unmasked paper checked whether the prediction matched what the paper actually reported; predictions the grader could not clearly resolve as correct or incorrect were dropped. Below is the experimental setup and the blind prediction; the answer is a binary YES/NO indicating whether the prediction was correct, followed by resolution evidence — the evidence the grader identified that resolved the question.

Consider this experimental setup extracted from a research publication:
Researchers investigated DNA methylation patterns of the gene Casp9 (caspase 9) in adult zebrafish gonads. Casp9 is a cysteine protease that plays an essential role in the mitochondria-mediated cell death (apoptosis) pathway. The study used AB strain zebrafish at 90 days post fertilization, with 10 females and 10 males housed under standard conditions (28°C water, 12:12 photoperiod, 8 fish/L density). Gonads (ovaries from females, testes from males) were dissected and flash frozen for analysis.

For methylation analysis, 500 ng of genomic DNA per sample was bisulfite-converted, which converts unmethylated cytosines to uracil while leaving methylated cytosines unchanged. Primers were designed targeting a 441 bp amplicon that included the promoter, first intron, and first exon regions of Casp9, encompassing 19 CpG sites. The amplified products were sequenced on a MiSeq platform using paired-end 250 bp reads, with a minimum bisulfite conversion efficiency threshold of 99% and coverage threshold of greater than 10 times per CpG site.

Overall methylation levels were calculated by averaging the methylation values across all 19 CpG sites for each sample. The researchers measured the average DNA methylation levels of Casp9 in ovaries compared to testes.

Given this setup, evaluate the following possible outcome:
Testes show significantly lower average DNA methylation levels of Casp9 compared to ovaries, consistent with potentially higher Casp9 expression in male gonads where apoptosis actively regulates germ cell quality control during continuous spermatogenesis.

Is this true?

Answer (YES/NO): NO